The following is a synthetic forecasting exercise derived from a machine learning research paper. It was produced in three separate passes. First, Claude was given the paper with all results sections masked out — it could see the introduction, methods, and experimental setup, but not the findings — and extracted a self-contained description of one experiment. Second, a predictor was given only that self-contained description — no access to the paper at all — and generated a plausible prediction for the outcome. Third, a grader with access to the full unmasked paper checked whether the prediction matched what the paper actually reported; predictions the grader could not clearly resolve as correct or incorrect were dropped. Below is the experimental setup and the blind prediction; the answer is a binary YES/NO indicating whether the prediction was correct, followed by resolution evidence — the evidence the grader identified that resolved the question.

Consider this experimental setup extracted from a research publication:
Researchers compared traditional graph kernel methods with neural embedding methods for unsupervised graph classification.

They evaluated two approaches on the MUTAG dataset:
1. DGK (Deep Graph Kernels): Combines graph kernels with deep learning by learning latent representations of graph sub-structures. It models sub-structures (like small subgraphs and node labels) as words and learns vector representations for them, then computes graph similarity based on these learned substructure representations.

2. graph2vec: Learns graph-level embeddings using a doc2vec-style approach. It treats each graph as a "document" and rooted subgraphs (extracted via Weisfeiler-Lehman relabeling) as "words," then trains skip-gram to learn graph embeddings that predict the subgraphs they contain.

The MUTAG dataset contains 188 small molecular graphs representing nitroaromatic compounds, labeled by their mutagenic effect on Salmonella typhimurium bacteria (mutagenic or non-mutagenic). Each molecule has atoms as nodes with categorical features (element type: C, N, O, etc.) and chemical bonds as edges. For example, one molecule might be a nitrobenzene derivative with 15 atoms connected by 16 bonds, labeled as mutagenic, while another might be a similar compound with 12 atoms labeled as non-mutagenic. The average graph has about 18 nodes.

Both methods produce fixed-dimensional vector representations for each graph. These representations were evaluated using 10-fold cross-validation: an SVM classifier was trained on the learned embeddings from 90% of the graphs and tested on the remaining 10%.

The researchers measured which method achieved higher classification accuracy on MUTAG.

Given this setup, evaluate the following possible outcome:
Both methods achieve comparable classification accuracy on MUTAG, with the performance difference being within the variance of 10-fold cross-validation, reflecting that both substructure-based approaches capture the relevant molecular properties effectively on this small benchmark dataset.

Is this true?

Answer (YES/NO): NO